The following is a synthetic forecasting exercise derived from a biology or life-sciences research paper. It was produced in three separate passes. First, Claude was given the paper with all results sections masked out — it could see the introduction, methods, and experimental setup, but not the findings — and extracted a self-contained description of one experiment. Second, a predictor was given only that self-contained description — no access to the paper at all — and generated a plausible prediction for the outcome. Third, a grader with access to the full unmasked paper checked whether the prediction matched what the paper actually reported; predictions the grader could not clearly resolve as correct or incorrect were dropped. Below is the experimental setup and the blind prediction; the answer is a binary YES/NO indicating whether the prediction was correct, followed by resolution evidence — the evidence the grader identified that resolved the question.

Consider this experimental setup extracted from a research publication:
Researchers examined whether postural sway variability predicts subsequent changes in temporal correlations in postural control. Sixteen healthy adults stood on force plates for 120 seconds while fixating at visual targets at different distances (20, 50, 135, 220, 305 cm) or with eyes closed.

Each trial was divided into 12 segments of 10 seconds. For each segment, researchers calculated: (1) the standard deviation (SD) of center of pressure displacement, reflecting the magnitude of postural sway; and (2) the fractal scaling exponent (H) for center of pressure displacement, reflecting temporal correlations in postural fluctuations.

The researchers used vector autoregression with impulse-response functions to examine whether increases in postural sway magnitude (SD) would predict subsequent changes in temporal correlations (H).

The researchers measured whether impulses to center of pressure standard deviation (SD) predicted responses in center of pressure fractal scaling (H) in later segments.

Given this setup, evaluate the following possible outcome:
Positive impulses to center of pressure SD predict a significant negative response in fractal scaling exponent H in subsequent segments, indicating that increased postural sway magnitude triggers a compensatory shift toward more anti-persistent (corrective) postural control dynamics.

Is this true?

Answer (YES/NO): YES